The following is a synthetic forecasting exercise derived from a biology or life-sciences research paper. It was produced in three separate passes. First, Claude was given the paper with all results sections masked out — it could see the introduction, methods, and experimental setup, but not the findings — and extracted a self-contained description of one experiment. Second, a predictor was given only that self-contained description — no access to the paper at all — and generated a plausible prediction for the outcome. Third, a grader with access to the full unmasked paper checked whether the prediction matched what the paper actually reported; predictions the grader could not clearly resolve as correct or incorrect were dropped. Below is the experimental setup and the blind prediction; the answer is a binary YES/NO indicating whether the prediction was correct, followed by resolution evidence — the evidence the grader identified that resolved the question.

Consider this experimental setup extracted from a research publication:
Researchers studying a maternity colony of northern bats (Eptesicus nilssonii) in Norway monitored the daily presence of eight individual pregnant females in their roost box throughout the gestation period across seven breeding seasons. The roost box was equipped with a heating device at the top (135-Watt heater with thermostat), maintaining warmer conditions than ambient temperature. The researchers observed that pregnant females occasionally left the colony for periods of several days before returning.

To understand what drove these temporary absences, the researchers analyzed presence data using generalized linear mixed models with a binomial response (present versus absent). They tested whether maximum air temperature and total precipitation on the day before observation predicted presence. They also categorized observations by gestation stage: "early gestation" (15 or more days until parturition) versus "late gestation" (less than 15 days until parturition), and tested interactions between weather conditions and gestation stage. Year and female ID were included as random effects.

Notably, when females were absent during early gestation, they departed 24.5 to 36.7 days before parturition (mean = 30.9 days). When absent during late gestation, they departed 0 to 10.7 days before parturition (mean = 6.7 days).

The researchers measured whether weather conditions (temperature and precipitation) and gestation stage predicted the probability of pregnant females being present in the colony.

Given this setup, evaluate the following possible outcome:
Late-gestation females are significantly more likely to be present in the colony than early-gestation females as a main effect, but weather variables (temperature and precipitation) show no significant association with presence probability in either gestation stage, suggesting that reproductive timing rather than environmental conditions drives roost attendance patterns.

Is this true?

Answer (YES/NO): NO